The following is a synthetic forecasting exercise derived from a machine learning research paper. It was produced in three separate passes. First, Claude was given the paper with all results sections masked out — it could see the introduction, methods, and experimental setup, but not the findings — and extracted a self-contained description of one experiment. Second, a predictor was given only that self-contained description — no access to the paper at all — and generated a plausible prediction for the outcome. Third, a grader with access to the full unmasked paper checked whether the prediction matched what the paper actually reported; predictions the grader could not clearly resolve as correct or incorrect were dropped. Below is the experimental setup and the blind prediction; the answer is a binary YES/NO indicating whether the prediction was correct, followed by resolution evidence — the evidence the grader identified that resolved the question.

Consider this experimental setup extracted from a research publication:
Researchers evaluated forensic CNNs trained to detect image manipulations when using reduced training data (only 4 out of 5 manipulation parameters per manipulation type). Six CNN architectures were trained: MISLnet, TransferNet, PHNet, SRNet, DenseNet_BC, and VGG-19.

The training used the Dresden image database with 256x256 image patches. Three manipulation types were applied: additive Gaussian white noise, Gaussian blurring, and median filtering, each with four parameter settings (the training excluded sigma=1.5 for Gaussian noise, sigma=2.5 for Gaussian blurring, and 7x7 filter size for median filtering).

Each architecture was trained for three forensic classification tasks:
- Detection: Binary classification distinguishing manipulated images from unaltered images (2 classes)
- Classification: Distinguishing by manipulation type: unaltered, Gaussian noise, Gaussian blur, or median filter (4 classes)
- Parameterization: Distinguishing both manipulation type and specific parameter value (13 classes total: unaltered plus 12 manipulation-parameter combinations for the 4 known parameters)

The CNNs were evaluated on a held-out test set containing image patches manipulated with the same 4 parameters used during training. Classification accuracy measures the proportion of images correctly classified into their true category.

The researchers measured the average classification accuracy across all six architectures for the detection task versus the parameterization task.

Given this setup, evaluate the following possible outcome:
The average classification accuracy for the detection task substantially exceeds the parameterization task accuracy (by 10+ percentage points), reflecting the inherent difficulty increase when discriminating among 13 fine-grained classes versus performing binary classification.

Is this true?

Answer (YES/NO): YES